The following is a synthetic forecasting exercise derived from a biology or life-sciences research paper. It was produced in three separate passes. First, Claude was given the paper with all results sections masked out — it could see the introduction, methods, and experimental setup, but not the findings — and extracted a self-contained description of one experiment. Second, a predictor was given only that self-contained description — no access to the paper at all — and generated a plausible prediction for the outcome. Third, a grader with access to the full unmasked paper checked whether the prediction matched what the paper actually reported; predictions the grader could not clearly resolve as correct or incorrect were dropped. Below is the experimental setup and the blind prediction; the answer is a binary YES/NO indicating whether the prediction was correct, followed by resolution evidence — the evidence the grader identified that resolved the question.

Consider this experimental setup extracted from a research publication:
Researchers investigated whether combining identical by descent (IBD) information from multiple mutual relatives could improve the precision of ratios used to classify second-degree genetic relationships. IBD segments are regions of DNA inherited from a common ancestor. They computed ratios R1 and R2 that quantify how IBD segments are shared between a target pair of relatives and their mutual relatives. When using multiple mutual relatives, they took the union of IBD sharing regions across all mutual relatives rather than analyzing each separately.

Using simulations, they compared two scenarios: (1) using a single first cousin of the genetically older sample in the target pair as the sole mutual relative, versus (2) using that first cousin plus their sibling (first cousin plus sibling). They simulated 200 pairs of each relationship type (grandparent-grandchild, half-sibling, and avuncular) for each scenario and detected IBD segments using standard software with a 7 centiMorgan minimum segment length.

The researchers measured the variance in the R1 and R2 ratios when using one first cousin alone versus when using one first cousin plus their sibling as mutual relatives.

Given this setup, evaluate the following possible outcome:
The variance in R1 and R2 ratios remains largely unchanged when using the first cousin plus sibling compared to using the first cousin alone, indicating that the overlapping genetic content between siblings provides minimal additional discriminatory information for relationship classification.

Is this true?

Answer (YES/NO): NO